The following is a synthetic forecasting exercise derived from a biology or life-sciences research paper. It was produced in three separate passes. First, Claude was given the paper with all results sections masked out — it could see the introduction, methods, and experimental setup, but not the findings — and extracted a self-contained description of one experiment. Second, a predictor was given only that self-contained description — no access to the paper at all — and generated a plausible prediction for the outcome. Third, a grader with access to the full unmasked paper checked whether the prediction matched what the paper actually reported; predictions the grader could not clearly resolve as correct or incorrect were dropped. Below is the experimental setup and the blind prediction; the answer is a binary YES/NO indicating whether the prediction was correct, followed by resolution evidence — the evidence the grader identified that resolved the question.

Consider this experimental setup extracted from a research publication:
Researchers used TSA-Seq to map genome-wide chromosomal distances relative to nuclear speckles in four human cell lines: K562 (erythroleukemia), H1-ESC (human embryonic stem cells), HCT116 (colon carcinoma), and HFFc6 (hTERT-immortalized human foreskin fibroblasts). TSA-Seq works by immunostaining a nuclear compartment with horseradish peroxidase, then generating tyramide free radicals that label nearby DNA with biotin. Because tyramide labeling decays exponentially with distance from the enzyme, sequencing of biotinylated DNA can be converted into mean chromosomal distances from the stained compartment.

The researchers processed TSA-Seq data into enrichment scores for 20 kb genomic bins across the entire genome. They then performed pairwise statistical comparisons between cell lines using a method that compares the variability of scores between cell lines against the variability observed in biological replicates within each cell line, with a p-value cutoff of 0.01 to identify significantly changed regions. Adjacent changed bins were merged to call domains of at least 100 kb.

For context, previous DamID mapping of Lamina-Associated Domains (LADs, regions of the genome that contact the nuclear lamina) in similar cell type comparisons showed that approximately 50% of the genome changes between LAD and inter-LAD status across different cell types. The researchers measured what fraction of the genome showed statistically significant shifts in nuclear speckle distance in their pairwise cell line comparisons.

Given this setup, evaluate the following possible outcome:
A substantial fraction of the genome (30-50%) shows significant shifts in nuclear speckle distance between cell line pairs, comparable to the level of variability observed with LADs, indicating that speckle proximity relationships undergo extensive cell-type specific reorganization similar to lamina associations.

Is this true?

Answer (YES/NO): NO